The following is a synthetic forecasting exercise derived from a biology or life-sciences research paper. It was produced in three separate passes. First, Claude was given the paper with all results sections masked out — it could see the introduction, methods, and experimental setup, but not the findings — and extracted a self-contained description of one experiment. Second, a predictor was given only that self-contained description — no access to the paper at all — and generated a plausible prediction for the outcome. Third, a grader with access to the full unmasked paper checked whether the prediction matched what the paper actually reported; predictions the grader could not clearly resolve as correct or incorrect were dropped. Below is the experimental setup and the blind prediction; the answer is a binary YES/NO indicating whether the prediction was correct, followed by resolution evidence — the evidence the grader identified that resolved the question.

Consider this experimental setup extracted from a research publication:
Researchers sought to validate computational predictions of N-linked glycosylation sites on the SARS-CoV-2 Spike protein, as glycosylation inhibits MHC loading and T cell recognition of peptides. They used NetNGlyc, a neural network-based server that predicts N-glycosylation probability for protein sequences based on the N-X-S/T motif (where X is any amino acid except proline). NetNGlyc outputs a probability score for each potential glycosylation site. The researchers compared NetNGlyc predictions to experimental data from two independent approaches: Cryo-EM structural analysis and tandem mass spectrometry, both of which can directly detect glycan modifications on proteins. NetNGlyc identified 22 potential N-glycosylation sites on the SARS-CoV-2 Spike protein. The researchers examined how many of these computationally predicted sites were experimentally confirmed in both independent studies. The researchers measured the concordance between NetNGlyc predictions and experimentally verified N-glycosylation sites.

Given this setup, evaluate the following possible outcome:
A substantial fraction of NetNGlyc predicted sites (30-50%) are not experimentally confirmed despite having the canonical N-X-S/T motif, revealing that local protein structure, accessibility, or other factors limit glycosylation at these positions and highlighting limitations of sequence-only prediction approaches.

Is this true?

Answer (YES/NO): NO